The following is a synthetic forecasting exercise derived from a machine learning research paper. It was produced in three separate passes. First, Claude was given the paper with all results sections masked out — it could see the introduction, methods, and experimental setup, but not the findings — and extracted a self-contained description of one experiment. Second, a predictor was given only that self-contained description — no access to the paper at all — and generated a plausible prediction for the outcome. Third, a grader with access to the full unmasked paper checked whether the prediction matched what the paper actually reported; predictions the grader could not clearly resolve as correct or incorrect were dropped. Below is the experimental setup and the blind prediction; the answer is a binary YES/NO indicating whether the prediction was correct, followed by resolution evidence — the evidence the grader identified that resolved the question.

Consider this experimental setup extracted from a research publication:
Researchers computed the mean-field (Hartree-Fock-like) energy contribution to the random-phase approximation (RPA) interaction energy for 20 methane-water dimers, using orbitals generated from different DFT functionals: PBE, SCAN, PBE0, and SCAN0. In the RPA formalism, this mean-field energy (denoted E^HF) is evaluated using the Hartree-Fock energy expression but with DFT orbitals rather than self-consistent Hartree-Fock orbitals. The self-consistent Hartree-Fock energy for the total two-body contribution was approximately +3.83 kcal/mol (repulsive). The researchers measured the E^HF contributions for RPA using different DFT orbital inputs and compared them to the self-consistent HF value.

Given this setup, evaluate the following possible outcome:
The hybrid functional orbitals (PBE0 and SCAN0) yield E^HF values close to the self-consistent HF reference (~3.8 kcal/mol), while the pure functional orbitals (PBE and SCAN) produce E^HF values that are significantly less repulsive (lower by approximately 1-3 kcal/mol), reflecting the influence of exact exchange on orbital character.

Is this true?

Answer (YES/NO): NO